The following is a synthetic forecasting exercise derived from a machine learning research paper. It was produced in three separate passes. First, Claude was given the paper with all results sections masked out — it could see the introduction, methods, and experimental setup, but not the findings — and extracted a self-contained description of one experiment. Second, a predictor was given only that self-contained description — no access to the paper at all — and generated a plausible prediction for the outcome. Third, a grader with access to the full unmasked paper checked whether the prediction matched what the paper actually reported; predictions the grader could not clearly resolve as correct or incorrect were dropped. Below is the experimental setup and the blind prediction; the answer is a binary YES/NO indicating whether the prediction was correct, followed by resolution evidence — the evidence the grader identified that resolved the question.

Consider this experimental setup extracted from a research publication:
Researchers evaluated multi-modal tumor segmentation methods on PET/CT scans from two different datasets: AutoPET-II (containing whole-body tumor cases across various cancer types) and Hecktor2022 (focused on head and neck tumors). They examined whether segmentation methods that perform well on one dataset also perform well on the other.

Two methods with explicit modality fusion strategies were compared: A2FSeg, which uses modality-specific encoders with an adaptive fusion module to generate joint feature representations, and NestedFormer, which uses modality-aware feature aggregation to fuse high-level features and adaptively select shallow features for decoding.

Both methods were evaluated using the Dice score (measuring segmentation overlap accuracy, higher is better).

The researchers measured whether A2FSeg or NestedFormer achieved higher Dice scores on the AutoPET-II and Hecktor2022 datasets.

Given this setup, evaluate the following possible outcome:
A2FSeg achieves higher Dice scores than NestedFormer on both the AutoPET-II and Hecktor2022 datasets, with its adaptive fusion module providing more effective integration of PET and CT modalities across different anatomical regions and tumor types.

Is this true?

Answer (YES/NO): NO